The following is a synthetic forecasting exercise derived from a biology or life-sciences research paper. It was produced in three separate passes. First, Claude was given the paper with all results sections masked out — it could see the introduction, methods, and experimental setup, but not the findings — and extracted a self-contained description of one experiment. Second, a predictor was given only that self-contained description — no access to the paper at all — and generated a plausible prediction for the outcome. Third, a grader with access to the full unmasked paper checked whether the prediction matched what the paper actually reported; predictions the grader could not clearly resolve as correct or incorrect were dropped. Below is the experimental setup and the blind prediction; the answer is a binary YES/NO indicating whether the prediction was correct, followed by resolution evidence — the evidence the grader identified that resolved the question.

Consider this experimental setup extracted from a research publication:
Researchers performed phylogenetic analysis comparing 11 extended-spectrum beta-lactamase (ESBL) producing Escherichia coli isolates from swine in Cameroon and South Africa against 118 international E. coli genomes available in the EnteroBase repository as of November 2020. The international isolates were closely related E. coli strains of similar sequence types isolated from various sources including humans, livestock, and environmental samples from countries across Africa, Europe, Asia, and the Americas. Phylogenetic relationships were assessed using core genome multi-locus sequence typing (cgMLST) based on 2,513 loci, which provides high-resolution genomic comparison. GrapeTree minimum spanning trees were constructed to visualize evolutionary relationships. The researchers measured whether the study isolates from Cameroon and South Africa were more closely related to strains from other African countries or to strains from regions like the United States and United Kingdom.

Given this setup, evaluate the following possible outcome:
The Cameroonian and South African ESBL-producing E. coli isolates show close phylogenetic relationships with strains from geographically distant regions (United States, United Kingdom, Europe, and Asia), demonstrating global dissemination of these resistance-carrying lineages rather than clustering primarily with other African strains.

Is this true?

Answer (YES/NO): NO